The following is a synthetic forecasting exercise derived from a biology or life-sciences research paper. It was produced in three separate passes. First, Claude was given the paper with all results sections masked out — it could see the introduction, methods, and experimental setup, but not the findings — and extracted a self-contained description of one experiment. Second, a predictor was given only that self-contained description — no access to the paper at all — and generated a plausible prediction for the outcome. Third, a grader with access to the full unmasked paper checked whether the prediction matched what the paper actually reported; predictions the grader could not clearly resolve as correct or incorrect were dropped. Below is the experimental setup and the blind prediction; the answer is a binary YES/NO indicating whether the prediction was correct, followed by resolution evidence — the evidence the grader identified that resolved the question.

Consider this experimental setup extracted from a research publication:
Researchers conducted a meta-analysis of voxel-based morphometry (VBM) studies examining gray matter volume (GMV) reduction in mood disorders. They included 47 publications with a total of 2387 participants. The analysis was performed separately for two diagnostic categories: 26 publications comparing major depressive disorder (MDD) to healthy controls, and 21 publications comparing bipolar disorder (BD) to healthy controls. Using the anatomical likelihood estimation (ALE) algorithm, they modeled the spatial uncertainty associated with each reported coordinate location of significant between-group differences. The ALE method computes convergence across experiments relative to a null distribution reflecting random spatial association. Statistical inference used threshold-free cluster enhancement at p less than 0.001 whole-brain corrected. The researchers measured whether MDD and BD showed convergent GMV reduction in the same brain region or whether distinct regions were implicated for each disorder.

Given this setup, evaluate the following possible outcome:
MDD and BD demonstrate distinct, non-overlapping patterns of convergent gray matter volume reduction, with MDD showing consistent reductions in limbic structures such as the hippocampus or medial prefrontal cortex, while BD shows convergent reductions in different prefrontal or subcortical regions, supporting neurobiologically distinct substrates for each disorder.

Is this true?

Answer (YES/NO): NO